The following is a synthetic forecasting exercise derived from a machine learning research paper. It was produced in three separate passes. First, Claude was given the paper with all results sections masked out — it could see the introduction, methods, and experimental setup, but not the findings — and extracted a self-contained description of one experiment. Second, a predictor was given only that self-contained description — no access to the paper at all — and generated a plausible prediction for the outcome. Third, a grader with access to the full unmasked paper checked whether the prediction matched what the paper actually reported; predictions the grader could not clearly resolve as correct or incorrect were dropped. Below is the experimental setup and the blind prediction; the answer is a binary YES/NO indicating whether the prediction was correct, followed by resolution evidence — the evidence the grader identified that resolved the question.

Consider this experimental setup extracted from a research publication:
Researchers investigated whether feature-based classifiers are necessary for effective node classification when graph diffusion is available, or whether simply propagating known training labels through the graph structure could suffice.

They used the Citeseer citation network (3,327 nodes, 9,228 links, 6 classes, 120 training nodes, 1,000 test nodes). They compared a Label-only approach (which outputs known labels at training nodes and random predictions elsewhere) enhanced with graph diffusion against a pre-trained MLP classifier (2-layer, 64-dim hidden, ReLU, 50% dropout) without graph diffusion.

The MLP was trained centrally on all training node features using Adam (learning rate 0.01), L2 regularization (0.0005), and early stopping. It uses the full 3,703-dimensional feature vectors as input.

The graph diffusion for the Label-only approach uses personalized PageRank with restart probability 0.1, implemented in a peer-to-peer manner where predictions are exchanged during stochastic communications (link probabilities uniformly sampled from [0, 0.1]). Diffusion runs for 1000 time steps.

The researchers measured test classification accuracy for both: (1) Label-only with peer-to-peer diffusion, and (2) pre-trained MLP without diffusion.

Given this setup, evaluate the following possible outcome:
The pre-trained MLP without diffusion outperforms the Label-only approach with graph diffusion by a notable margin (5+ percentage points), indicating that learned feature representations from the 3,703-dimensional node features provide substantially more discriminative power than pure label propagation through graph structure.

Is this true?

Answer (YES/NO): NO